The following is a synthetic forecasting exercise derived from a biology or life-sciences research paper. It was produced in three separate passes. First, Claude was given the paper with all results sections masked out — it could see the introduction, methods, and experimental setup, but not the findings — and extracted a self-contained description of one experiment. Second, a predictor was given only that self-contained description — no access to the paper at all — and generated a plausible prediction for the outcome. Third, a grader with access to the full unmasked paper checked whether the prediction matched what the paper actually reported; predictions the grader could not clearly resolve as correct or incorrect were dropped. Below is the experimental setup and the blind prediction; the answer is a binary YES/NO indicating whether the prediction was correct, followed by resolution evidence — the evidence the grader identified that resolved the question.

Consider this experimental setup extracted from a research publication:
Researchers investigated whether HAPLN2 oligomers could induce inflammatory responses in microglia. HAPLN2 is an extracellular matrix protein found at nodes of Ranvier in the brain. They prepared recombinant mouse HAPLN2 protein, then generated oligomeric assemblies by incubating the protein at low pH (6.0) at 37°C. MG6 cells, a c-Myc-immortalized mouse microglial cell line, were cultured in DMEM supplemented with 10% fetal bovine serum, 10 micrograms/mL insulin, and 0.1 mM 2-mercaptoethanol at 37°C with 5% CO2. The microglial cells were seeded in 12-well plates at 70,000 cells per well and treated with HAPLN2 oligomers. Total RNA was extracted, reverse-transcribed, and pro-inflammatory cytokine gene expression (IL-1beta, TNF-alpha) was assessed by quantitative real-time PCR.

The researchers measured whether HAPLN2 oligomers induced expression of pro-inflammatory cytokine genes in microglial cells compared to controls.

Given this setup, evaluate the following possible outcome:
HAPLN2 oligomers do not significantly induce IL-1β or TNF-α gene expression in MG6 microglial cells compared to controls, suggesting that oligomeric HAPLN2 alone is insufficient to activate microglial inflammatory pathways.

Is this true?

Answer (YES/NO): NO